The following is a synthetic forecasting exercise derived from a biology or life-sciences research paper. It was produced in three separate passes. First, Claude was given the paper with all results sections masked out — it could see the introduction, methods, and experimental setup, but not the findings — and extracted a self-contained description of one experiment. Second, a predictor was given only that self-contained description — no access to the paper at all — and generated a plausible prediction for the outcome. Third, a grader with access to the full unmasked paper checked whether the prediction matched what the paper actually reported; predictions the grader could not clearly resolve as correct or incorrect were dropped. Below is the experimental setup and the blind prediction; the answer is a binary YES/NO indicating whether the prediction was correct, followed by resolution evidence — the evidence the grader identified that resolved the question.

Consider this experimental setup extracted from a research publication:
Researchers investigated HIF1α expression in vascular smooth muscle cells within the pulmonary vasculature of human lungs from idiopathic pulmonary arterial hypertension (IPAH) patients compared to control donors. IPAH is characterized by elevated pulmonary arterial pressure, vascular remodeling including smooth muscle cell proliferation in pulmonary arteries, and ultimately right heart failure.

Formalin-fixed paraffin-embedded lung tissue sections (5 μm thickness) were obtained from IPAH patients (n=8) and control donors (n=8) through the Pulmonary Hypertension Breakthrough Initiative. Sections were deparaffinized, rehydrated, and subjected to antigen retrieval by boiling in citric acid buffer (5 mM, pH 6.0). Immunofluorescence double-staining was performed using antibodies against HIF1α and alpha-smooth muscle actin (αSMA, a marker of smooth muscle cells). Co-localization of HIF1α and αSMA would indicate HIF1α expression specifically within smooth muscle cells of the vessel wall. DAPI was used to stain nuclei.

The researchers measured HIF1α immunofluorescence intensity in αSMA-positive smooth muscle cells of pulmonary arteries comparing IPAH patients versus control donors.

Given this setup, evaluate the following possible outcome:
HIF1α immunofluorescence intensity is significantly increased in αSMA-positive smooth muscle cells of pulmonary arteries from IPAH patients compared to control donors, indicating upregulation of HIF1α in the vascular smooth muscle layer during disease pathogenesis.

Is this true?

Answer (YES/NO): YES